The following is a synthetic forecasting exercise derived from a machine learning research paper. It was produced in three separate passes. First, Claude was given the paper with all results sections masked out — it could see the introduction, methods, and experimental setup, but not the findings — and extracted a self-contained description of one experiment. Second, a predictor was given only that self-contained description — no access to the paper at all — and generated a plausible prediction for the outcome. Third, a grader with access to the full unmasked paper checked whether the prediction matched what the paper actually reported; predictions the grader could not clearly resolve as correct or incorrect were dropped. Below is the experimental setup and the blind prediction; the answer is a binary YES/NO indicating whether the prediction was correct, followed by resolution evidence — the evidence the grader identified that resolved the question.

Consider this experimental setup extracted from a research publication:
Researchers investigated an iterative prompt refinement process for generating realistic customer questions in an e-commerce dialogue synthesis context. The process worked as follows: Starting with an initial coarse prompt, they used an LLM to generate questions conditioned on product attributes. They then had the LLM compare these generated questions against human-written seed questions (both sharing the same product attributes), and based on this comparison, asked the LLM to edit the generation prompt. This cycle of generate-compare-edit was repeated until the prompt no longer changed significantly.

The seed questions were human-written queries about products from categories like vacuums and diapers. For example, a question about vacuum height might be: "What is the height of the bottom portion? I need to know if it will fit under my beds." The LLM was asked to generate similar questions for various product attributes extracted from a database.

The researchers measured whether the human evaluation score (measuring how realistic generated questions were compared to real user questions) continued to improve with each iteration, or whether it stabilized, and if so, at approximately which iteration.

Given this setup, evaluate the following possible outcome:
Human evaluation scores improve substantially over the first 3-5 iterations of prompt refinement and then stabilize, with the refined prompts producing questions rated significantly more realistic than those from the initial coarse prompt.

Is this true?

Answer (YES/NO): YES